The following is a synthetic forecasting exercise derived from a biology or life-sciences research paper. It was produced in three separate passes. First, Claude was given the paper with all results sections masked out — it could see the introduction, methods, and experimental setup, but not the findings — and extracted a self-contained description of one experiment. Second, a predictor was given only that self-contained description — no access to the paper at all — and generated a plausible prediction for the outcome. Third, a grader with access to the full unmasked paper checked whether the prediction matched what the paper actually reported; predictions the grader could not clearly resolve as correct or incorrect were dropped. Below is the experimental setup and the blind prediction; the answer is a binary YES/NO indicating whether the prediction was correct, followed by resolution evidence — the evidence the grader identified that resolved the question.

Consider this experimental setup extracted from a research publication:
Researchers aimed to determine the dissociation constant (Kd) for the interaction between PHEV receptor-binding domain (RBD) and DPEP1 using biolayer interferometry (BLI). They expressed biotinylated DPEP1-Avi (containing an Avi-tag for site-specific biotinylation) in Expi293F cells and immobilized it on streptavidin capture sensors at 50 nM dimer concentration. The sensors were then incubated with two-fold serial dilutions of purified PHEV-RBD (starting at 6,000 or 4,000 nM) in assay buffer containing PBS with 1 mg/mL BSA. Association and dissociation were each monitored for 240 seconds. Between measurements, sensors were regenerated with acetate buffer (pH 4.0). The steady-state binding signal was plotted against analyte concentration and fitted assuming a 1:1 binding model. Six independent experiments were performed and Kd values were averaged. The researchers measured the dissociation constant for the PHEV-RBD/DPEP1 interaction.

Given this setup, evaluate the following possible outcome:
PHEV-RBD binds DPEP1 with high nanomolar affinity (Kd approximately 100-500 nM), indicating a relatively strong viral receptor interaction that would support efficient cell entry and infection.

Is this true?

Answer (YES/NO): NO